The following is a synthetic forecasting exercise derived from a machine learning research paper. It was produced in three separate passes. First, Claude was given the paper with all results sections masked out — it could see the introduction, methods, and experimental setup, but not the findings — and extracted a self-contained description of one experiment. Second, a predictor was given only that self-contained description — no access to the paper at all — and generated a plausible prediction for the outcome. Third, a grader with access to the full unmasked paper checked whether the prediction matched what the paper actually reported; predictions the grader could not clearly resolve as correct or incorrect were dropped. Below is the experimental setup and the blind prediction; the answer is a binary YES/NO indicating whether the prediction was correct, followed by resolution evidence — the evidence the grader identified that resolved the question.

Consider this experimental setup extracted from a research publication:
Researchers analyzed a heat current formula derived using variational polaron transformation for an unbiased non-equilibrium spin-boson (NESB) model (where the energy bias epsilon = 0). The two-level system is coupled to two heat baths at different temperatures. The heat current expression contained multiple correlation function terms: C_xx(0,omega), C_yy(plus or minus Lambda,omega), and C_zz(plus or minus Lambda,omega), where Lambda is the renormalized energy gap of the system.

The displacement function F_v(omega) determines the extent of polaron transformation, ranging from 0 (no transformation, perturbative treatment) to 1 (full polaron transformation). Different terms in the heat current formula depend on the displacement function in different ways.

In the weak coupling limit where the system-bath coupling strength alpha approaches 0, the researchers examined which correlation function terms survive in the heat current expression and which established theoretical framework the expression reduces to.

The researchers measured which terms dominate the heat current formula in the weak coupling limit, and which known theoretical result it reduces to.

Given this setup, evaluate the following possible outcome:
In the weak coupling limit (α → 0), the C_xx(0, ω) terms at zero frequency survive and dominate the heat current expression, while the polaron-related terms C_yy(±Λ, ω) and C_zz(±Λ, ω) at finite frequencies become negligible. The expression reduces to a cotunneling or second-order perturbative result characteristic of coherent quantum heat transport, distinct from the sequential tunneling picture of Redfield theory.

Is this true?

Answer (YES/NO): NO